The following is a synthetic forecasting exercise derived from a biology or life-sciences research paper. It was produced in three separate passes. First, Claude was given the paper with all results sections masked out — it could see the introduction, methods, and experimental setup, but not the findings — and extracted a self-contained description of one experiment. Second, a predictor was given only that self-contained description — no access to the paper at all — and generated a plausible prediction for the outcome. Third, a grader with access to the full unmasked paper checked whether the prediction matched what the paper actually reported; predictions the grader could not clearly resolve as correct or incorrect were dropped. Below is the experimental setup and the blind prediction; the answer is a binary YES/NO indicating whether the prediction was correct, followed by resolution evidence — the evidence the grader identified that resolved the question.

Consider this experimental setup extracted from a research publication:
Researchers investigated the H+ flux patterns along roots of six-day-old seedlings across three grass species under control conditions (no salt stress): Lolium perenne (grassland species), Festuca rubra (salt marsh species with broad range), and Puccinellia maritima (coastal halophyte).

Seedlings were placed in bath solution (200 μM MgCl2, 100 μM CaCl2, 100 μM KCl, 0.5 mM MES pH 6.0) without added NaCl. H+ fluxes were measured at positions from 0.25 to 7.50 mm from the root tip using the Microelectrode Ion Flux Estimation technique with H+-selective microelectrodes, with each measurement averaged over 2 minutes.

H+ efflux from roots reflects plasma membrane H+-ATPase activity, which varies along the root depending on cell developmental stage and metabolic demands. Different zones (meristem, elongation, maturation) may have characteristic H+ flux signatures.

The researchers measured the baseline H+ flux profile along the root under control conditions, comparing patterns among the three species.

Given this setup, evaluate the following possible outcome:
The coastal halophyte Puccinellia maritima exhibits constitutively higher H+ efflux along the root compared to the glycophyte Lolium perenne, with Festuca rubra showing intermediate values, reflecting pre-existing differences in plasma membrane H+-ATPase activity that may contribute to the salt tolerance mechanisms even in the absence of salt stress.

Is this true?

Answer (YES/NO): YES